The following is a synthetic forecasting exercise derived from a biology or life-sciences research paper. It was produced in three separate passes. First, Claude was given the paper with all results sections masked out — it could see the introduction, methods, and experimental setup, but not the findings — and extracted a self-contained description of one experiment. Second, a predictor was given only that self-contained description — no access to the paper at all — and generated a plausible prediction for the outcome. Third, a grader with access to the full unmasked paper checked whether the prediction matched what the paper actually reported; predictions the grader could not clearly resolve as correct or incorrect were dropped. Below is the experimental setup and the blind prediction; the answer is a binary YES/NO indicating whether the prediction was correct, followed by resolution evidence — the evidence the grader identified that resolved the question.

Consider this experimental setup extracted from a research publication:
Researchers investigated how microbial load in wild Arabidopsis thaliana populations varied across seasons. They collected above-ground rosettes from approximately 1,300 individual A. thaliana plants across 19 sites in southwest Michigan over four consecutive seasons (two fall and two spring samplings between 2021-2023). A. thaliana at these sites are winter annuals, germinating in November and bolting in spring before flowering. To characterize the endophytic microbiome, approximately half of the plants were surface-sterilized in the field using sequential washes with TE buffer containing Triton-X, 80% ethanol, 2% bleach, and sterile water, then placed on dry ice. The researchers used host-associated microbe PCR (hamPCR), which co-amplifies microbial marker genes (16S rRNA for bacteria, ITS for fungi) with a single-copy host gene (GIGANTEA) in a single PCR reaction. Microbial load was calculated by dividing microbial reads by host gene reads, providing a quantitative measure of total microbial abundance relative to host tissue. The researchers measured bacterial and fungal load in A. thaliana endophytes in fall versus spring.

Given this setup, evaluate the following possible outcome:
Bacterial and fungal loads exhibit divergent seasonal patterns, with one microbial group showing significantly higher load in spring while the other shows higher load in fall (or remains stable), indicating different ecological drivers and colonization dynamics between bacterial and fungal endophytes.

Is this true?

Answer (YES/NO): NO